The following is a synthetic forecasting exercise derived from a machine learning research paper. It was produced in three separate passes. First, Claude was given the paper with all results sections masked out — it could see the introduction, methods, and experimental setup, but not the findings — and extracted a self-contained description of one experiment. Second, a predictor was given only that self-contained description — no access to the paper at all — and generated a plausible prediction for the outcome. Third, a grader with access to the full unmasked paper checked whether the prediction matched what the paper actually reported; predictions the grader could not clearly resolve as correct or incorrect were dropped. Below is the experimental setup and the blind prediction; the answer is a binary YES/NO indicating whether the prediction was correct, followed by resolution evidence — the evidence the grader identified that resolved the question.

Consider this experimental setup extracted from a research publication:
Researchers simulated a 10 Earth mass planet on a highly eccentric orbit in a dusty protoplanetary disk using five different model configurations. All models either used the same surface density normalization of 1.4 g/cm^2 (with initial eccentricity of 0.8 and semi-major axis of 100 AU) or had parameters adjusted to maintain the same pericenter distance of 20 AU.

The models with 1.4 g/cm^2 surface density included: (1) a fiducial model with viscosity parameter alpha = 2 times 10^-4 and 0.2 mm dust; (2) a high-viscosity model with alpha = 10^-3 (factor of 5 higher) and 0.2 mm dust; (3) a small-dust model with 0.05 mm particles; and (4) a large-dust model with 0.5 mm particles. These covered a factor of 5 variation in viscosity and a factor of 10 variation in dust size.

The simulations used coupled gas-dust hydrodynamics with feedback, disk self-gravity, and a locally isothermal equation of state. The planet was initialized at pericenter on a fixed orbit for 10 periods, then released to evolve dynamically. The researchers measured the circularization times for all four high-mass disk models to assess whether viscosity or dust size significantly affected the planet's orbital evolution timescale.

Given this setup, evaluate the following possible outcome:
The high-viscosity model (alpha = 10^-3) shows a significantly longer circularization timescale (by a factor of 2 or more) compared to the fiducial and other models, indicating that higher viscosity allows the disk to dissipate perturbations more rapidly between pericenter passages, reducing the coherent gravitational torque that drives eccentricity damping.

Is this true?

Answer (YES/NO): NO